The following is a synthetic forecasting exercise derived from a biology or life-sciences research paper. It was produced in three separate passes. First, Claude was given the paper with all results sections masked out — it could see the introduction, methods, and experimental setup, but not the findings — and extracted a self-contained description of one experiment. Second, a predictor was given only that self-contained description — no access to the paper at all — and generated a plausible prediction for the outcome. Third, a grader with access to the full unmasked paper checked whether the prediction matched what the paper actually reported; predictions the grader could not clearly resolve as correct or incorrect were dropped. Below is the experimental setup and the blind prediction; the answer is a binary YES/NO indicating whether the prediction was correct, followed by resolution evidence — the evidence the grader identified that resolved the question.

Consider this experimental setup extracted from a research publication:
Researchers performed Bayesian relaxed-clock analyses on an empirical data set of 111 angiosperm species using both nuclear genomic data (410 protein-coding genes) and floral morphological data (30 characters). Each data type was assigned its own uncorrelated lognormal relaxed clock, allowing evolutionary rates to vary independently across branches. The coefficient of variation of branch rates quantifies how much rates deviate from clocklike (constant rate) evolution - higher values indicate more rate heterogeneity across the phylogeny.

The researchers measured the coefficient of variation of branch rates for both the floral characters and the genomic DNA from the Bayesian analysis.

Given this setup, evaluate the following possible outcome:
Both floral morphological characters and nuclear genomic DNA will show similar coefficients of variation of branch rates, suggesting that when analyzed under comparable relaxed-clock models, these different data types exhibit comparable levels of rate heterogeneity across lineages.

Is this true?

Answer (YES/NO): YES